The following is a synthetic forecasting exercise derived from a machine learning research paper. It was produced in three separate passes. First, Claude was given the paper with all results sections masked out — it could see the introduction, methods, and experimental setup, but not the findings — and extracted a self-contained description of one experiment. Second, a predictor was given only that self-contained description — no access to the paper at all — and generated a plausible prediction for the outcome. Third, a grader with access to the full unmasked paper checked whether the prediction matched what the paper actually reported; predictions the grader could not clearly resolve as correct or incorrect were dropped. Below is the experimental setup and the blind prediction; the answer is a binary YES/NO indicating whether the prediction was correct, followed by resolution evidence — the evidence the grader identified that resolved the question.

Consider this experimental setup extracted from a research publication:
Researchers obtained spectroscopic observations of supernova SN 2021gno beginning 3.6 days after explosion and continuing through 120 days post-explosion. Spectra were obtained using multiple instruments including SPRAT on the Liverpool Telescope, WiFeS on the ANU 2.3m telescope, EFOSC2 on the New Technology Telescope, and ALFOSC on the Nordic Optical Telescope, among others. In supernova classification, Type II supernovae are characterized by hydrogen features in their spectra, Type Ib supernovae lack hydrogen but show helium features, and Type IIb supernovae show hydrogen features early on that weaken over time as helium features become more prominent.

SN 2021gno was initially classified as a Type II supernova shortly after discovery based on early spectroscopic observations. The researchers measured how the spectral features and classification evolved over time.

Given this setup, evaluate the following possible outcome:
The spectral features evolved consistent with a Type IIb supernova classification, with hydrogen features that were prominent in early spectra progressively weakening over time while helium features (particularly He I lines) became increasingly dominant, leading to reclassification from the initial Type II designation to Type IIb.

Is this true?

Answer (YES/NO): NO